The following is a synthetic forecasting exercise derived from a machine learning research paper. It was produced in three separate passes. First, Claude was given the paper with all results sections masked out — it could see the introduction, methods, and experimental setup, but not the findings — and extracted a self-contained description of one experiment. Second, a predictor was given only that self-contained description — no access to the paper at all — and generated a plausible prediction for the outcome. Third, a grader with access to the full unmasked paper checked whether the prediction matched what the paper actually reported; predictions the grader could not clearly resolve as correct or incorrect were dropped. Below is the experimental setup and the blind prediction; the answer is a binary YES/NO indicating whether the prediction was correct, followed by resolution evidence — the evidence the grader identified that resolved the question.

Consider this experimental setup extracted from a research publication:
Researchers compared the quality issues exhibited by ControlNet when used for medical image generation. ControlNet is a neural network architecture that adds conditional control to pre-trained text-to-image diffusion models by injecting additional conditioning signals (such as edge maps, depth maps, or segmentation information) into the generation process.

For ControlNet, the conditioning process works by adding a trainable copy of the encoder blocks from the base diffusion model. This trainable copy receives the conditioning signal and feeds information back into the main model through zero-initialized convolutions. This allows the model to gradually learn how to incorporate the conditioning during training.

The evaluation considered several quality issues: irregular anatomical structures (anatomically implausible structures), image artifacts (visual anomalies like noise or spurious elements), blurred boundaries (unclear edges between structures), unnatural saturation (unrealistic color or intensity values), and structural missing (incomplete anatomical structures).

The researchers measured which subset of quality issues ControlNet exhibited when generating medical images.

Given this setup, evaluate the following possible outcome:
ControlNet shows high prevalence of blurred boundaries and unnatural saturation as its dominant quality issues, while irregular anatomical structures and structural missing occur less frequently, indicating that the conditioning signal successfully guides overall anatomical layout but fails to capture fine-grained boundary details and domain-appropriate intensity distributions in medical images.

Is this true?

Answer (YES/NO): NO